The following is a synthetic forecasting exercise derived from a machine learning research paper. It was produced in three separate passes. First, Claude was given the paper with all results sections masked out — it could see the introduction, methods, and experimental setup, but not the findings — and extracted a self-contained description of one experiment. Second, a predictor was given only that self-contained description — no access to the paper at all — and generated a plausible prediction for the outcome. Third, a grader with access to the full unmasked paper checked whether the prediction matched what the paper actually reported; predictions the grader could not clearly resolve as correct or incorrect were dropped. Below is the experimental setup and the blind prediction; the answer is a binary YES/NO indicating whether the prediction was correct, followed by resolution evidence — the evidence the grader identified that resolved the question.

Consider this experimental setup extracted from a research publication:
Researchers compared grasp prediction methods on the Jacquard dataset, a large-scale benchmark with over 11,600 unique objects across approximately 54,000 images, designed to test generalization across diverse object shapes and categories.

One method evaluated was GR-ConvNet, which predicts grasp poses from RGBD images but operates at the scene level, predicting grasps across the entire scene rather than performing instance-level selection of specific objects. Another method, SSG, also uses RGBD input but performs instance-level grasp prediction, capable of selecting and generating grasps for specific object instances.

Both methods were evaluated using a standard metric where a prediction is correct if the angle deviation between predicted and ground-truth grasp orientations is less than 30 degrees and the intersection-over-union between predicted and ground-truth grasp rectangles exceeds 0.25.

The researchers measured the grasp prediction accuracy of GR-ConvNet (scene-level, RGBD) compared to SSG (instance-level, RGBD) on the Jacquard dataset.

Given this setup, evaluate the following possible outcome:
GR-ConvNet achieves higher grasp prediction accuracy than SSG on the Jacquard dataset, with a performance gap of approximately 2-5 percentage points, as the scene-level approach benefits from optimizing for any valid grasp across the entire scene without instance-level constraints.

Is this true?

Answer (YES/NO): YES